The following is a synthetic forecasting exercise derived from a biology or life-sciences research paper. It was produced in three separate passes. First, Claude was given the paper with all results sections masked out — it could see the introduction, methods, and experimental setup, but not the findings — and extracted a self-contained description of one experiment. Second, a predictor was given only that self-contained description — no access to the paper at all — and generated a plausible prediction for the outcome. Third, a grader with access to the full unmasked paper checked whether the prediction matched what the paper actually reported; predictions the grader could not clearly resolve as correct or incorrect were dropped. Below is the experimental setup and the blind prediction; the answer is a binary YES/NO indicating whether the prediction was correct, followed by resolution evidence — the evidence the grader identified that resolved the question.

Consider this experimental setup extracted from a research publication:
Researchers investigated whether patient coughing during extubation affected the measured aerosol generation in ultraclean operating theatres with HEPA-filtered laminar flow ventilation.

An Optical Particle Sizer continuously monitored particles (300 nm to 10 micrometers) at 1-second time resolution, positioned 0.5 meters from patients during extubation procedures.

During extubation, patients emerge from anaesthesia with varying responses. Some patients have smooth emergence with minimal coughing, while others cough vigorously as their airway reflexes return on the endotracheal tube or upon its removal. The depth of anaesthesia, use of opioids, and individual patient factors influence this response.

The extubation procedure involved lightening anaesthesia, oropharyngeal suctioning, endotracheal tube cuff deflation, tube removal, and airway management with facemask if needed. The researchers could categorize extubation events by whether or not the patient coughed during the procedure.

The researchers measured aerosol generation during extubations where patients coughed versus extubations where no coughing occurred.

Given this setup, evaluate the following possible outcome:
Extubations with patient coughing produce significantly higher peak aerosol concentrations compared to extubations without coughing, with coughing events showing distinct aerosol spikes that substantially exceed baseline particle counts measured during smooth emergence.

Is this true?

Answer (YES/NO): YES